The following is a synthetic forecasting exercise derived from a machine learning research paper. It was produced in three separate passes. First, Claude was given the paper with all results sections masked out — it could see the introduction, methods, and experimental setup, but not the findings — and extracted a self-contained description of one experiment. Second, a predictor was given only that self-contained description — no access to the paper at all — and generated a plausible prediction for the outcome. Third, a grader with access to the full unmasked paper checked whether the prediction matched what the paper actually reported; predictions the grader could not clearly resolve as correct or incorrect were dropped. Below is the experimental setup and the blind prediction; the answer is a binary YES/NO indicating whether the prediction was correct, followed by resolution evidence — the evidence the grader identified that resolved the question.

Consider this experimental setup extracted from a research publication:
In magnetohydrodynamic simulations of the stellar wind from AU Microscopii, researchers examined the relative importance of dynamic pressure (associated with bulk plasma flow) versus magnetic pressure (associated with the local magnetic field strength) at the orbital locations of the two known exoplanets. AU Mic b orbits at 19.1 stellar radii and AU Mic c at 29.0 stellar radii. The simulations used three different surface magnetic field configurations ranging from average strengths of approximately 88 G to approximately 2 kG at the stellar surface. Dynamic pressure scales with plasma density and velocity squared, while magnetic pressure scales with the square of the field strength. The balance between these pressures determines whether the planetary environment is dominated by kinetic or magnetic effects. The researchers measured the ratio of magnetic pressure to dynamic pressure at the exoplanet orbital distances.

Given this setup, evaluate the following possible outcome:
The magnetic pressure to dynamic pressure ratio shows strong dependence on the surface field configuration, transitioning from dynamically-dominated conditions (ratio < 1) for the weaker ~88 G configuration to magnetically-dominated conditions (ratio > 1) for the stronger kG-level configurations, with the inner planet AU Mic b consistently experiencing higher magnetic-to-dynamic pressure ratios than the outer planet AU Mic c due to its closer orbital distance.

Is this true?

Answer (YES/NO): NO